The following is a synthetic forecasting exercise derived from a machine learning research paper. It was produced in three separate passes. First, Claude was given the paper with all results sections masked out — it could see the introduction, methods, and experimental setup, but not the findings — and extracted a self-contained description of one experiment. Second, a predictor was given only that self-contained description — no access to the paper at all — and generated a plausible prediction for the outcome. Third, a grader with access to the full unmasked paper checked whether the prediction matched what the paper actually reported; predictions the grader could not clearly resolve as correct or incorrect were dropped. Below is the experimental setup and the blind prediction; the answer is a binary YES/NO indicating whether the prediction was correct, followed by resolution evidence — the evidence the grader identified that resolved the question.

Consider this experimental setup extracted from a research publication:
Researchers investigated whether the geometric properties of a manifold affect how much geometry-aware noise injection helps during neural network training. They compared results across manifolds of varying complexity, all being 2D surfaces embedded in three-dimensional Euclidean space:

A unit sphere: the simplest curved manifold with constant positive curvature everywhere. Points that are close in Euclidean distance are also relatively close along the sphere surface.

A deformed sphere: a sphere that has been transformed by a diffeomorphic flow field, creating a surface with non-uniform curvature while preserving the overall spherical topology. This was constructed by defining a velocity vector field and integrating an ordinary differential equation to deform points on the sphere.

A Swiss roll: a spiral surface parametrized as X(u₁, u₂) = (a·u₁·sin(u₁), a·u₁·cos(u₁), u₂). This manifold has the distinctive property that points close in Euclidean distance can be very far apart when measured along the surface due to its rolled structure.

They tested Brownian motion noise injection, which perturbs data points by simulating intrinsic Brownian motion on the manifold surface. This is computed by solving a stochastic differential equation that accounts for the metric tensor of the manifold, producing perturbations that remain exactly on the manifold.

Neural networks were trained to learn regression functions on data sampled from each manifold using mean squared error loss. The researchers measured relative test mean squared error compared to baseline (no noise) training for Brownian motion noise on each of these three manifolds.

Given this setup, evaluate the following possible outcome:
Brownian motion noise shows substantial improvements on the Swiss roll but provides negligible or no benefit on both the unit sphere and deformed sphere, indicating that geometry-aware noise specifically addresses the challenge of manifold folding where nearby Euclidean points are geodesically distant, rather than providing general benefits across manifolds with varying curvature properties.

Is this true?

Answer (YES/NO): NO